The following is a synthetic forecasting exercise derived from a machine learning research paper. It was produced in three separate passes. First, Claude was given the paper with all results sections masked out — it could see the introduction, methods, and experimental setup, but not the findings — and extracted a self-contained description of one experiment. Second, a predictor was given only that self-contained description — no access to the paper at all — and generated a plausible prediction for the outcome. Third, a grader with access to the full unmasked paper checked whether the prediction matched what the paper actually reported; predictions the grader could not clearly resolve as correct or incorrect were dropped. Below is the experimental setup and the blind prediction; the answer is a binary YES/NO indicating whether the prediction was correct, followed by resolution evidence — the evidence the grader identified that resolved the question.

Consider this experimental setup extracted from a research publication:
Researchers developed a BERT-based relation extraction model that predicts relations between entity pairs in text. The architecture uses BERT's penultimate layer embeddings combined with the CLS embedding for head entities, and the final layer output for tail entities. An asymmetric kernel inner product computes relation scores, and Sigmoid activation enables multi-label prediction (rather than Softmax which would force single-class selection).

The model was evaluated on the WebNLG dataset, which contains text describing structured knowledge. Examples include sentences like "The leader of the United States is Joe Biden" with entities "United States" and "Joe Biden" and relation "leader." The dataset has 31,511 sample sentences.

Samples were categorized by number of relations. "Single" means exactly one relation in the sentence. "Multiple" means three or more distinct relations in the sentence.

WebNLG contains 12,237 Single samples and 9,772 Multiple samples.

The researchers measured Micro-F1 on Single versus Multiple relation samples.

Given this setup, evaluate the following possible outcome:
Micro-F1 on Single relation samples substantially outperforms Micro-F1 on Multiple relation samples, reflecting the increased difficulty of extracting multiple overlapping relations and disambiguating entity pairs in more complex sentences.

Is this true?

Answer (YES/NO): NO